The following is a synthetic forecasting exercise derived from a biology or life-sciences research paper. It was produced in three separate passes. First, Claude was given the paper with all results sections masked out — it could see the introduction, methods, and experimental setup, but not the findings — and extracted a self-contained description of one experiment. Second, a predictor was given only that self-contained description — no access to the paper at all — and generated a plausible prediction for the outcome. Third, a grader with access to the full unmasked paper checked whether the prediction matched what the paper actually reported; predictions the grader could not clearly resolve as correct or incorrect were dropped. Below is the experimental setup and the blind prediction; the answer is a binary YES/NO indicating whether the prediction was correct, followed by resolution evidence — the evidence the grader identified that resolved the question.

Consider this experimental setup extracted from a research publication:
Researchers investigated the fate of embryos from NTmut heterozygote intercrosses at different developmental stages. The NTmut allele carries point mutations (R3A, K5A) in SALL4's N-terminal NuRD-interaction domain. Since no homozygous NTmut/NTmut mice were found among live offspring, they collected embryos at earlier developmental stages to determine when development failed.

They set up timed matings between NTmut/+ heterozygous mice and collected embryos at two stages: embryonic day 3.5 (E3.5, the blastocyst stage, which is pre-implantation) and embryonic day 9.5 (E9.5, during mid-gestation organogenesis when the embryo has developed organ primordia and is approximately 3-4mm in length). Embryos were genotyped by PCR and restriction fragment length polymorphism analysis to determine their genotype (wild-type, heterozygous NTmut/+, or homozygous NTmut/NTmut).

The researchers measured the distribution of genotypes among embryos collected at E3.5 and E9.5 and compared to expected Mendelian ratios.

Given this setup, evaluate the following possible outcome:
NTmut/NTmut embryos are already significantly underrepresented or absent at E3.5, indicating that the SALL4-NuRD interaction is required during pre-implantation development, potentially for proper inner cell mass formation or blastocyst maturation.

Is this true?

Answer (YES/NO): NO